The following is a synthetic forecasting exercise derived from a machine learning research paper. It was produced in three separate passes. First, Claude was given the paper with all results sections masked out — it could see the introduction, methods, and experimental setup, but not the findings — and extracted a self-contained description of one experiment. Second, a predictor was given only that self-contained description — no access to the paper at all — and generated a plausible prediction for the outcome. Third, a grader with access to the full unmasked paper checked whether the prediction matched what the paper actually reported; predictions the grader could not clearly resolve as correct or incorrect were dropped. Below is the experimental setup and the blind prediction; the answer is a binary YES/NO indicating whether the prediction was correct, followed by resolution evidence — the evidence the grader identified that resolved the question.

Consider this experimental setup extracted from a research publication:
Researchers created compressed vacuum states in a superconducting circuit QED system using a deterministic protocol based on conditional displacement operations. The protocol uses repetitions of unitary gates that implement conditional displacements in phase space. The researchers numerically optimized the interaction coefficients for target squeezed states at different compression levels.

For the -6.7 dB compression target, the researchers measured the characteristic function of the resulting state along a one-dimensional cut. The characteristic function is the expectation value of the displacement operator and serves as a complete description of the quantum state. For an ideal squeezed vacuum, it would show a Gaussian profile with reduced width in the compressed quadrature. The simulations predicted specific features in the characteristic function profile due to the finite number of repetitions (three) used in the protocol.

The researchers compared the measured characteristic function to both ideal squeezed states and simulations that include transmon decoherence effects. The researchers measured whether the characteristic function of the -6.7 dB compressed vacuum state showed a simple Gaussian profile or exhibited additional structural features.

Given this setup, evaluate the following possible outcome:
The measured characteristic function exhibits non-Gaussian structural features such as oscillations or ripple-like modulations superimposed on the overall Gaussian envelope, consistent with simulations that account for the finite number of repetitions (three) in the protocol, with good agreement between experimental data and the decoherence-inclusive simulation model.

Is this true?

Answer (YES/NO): YES